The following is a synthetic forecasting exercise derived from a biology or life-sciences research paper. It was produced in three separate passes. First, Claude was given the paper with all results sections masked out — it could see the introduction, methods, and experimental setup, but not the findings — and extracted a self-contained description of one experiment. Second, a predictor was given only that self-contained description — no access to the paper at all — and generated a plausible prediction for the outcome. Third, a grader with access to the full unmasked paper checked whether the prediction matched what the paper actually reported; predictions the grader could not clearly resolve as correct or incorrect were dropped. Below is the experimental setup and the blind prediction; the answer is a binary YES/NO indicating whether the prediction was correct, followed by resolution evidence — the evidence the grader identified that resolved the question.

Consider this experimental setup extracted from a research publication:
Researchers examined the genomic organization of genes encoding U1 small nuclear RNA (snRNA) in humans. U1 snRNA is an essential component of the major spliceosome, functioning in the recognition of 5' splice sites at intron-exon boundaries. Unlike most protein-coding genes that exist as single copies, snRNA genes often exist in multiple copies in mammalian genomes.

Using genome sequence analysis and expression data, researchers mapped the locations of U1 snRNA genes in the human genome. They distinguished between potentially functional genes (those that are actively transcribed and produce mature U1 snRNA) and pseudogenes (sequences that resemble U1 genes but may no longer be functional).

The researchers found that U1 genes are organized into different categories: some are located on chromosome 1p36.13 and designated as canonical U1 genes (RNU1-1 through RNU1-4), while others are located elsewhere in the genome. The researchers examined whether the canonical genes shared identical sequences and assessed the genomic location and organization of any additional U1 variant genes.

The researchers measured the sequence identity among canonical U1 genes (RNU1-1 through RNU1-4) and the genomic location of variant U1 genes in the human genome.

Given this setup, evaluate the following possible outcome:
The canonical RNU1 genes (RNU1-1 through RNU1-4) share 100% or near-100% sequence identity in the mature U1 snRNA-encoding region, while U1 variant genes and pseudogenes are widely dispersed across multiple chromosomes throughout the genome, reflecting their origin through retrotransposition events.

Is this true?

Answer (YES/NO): NO